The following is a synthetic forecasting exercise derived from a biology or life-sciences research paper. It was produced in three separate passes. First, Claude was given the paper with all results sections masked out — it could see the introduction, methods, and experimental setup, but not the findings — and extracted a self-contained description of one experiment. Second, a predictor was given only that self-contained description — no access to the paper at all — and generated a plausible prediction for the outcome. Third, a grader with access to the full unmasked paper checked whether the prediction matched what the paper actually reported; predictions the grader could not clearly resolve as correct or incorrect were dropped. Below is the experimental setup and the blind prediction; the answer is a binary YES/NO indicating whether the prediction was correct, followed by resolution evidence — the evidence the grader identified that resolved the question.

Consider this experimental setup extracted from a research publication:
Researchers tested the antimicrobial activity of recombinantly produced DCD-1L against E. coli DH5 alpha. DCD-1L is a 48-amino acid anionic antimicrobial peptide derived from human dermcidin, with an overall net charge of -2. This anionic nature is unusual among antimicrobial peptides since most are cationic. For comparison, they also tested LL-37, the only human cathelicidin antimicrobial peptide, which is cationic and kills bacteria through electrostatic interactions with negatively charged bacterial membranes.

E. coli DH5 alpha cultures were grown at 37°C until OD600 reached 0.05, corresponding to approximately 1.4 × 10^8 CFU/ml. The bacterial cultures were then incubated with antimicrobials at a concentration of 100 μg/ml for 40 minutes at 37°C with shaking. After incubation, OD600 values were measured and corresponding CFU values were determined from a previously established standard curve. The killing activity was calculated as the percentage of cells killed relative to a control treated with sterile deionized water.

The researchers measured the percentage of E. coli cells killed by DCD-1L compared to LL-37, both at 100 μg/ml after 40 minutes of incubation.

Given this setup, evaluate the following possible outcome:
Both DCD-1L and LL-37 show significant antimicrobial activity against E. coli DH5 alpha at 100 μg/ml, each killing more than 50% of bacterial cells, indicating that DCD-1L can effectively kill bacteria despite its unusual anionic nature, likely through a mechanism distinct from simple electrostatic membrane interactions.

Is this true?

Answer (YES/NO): YES